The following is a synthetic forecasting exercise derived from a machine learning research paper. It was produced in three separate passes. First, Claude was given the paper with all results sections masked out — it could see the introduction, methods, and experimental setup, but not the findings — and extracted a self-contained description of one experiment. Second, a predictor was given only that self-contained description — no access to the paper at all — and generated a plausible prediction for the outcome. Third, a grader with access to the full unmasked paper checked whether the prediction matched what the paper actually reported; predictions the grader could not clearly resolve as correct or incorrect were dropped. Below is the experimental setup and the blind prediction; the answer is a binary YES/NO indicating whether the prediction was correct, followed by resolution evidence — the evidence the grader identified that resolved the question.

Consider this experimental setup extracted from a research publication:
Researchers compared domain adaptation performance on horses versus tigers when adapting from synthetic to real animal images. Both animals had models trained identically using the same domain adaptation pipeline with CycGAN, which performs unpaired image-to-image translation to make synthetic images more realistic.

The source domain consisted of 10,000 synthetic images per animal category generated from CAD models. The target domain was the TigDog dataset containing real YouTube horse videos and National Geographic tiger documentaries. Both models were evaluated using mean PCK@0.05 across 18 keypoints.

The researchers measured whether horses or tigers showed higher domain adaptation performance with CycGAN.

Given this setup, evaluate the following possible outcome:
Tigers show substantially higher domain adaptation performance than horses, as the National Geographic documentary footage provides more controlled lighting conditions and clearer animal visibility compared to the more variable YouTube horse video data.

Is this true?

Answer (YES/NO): NO